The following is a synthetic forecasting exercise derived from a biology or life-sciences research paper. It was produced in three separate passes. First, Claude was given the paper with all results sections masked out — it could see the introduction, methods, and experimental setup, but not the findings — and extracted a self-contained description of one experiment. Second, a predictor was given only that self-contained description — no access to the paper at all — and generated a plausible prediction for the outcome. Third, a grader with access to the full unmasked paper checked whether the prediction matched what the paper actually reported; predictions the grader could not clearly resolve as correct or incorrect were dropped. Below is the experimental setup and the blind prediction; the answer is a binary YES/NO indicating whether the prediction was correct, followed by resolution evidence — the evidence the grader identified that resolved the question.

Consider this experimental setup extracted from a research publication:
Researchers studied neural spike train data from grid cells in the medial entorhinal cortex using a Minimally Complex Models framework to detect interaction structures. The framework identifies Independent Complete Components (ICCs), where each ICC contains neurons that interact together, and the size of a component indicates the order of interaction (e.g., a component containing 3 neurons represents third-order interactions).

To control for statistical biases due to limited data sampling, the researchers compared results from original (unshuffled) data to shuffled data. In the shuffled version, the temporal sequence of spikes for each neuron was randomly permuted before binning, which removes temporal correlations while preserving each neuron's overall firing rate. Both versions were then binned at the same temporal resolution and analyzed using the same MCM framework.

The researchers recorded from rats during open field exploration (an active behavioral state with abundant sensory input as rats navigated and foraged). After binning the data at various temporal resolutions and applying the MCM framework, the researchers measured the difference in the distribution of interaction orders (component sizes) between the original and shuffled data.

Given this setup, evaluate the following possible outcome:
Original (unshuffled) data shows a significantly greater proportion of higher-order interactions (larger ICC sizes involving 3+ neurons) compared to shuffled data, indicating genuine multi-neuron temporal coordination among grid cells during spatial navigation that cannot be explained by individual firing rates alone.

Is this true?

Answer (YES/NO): YES